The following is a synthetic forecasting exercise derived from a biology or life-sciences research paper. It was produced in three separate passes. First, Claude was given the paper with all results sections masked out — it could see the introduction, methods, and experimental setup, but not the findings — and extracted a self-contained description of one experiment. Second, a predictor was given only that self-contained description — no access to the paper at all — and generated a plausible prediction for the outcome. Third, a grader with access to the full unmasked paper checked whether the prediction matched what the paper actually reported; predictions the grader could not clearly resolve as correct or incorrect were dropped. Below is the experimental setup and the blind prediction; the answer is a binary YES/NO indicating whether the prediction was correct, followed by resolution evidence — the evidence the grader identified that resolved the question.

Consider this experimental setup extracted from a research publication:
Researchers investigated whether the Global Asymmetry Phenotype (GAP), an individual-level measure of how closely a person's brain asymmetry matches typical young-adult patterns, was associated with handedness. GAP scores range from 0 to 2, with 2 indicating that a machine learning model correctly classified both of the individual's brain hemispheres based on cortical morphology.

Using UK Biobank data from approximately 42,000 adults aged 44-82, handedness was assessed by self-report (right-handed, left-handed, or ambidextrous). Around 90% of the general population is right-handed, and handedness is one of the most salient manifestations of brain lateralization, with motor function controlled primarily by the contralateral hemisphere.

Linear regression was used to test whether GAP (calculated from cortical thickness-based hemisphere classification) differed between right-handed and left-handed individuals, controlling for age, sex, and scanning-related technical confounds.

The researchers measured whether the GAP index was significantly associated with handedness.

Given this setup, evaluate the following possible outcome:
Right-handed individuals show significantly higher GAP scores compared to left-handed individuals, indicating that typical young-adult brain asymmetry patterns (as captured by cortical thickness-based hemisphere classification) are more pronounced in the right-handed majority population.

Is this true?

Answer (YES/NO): YES